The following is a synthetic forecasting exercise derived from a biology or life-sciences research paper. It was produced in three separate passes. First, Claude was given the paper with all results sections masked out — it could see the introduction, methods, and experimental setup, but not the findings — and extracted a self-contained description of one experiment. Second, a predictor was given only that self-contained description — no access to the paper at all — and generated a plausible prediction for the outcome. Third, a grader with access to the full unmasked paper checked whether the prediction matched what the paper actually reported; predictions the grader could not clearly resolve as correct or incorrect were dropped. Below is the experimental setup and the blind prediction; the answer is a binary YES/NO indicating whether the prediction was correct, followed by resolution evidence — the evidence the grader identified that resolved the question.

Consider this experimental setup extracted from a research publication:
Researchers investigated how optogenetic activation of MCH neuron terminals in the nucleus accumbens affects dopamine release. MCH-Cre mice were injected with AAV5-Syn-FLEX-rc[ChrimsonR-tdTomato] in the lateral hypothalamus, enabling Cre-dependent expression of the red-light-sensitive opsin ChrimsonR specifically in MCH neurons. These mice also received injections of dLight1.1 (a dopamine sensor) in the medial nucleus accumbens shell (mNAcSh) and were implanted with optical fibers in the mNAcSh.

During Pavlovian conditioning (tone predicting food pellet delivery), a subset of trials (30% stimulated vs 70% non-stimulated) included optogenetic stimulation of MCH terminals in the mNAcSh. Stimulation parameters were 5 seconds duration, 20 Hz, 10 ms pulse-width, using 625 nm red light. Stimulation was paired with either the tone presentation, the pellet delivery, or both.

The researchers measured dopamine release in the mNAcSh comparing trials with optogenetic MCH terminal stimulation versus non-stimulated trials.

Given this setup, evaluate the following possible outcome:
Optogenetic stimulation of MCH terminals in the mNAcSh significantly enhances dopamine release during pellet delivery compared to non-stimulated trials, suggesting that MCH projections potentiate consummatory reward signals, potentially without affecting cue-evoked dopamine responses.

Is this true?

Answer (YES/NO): YES